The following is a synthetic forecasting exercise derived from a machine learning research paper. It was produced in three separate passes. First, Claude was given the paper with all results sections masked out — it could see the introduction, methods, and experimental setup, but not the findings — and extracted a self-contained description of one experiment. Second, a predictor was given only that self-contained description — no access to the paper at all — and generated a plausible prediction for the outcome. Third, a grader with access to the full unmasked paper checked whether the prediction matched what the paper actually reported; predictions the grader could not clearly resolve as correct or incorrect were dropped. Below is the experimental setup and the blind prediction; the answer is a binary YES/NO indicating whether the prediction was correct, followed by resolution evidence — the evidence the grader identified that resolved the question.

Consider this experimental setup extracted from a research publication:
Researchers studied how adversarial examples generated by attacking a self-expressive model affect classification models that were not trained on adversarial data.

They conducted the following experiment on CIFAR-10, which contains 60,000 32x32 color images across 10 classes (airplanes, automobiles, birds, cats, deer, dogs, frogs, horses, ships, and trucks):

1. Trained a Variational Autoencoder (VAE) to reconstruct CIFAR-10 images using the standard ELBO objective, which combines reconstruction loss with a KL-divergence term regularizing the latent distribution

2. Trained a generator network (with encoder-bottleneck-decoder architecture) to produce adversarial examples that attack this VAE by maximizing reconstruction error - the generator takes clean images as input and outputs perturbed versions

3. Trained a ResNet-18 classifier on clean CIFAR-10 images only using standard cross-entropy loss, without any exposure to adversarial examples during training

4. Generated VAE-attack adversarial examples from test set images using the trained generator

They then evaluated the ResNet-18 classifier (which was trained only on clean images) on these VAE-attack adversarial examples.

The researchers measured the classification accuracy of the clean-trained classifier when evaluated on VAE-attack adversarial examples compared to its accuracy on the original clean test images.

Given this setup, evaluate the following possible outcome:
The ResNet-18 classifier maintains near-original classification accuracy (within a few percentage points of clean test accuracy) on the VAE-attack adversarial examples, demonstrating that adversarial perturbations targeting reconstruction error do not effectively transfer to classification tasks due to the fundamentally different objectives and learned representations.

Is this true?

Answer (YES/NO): NO